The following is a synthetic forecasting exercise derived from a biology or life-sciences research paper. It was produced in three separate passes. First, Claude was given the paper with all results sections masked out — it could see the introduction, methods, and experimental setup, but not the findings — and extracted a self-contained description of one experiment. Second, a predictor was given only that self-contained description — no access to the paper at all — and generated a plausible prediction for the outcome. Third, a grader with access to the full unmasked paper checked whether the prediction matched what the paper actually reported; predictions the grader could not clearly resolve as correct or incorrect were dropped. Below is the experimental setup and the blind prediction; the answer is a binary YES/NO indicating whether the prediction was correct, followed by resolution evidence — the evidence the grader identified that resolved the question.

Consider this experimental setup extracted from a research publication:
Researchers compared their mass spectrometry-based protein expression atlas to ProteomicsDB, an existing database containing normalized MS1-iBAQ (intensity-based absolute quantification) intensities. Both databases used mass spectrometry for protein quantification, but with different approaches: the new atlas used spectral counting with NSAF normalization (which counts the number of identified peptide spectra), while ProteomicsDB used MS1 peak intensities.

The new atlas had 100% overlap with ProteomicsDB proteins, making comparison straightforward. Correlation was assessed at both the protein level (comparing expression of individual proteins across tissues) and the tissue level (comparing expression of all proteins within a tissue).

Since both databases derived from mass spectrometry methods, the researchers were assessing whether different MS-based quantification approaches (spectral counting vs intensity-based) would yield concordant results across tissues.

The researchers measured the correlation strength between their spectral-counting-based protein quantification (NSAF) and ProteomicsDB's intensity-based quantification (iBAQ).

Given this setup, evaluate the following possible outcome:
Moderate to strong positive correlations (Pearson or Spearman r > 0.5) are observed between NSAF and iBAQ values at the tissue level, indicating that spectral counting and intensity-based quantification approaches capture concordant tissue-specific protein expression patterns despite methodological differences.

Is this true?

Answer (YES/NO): YES